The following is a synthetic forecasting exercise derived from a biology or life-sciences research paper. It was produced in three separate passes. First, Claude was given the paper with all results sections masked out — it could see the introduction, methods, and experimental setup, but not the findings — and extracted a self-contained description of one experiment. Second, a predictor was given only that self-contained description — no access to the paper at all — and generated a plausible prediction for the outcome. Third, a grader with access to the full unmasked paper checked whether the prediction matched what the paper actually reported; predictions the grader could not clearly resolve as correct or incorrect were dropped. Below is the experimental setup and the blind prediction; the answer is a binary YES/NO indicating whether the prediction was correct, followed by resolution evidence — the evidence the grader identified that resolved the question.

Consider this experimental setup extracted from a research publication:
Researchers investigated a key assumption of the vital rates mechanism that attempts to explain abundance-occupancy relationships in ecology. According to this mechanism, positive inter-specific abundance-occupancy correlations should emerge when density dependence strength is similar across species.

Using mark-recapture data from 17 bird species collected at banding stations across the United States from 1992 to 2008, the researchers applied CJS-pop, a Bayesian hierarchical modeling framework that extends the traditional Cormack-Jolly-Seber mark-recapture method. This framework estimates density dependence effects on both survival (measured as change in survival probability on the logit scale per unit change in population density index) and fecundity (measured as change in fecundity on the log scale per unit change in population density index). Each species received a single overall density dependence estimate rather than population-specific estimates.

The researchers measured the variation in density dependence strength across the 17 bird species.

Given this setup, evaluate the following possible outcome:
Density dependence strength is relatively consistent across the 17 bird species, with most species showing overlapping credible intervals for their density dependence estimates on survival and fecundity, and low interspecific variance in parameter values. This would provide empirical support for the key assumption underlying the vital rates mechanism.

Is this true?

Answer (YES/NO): NO